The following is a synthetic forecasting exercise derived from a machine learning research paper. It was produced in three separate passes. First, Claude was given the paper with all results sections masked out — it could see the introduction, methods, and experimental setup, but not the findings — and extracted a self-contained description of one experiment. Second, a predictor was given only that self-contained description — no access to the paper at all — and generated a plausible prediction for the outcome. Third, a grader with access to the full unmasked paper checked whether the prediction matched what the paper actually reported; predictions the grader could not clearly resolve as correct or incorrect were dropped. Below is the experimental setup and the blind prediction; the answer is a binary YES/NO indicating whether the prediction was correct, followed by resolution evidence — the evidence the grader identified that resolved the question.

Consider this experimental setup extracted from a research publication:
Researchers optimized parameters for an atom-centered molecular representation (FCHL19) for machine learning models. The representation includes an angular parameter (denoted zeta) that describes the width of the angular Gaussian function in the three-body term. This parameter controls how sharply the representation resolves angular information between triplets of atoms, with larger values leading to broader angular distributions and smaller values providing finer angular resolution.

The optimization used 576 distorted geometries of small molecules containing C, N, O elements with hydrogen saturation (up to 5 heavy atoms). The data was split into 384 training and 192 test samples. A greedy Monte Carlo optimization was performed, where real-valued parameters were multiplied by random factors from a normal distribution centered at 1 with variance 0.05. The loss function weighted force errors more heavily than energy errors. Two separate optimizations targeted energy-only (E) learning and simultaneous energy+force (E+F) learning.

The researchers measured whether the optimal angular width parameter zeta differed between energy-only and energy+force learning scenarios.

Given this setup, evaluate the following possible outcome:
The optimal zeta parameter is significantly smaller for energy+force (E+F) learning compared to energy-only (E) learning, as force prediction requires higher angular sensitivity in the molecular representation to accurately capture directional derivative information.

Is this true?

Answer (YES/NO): NO